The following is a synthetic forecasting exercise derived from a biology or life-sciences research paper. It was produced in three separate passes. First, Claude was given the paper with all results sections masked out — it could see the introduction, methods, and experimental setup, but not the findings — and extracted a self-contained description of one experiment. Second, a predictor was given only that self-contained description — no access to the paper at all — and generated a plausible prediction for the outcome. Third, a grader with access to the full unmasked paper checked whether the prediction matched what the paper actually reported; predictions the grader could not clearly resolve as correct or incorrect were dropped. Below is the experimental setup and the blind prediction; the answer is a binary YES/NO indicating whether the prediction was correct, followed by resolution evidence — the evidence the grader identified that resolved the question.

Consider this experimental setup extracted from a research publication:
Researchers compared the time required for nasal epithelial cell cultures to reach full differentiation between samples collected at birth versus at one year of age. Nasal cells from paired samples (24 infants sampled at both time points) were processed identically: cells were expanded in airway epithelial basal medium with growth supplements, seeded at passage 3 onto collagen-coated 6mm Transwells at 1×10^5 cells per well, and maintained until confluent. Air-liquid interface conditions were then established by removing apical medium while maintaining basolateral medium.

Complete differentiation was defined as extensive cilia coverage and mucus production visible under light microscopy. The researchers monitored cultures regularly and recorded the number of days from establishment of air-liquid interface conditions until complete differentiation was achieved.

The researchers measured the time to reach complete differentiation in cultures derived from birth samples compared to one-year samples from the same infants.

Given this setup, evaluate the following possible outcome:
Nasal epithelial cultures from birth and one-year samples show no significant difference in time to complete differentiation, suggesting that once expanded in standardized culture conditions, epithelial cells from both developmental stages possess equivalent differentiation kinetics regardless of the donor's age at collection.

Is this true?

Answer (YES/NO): NO